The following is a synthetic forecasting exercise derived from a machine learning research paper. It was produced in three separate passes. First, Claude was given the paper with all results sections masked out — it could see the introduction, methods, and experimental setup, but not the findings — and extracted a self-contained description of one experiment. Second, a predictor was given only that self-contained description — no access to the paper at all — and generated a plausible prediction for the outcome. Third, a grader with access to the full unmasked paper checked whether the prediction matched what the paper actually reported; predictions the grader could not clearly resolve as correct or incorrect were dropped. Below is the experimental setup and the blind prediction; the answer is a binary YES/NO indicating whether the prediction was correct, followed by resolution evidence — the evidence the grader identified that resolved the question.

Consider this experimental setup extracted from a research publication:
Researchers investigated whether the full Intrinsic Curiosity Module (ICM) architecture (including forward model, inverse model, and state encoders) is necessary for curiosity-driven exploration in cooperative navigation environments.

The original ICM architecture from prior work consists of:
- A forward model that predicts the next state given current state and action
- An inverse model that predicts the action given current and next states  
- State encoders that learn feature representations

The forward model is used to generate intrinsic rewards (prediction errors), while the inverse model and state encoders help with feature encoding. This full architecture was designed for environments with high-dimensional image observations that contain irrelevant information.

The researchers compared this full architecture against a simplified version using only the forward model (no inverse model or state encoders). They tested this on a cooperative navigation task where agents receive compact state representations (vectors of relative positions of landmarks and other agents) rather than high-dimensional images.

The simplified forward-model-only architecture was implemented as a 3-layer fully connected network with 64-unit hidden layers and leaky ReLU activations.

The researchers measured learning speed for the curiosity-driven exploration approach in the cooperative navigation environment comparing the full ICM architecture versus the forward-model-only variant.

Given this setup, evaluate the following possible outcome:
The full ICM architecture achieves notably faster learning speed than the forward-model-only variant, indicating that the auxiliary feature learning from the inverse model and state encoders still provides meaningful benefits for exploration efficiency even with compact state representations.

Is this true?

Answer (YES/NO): NO